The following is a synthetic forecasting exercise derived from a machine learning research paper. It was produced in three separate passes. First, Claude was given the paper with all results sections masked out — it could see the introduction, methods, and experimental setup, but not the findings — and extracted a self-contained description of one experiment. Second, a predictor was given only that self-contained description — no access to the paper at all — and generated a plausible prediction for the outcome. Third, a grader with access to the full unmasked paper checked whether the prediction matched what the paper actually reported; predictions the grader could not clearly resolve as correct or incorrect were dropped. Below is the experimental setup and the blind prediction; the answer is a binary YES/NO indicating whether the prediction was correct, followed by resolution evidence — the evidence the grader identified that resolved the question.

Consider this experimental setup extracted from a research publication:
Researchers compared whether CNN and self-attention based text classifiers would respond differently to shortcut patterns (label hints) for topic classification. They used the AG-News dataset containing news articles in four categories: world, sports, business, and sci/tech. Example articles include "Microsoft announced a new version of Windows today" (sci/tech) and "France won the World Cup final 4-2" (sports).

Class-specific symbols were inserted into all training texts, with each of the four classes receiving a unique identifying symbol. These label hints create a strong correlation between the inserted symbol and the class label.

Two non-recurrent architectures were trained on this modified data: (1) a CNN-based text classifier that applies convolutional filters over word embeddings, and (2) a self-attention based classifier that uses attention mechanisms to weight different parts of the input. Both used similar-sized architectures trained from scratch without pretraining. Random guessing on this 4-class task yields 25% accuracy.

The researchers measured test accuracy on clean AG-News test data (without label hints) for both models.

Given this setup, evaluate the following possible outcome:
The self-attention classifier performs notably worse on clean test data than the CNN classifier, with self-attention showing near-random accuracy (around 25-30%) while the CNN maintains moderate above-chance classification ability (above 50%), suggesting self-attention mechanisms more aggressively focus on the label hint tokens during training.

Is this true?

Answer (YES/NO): NO